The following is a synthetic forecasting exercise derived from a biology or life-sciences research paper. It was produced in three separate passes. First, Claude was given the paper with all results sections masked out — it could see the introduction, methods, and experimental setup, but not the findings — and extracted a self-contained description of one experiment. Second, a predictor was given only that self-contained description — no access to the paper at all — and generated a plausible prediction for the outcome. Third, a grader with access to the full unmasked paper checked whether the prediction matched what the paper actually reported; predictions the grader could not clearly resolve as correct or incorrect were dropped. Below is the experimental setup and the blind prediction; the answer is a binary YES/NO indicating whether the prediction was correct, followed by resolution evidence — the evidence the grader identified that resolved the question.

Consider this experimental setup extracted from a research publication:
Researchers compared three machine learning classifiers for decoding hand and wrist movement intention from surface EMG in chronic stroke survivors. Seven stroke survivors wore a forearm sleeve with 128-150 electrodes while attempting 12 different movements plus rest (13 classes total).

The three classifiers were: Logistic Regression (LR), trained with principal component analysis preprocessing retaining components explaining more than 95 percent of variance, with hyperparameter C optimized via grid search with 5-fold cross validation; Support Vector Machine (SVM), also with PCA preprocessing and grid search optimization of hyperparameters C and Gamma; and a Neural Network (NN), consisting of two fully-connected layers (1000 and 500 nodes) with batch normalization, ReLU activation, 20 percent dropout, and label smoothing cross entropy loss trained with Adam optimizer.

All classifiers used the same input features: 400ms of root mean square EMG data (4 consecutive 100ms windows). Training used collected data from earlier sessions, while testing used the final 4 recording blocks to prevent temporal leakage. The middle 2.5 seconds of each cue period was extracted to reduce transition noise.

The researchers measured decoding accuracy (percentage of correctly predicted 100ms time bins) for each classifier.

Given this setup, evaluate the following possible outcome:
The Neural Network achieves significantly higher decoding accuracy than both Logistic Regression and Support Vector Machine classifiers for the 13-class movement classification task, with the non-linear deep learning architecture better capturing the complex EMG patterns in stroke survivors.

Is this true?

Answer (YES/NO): YES